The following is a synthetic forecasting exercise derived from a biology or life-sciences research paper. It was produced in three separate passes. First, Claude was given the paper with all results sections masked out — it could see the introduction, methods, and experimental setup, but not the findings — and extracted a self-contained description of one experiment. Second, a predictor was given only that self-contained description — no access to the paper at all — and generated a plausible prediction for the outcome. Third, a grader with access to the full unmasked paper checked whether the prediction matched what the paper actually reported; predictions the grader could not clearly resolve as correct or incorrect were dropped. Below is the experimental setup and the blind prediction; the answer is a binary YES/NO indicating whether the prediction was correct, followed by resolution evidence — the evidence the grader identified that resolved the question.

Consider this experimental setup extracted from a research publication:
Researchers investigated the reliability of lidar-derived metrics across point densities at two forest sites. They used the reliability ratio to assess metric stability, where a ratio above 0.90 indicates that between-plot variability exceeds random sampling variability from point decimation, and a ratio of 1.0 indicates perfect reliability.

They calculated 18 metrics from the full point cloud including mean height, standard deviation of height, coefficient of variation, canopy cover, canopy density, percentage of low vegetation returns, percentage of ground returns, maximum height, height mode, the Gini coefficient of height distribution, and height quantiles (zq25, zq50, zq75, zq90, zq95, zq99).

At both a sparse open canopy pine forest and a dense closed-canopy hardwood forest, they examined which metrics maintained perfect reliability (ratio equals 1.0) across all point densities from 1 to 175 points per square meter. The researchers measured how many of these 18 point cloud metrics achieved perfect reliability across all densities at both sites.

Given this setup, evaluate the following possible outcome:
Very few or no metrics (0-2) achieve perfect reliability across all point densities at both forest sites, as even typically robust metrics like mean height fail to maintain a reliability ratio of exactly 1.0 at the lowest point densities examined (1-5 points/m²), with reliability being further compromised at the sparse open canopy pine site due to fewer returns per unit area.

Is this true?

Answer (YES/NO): NO